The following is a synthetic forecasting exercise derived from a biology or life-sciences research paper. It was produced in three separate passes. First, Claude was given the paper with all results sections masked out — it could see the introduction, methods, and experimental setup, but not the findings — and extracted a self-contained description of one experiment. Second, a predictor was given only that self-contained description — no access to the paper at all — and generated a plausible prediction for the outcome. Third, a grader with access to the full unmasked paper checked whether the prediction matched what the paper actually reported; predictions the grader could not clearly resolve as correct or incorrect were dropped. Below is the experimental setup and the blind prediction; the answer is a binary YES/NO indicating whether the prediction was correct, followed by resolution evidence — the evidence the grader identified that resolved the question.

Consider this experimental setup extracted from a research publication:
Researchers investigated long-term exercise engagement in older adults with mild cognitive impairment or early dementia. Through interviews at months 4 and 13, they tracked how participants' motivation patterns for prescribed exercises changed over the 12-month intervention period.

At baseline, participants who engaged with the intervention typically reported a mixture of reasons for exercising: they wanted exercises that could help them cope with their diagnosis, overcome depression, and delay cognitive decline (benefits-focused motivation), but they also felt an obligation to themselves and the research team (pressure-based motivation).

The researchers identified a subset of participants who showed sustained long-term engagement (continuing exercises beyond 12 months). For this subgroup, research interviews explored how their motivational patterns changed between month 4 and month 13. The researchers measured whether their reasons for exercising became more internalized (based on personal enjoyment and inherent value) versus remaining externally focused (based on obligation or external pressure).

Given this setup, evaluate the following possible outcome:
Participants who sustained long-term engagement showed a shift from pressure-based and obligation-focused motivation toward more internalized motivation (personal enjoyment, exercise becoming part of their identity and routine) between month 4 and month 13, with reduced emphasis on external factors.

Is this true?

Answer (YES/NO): YES